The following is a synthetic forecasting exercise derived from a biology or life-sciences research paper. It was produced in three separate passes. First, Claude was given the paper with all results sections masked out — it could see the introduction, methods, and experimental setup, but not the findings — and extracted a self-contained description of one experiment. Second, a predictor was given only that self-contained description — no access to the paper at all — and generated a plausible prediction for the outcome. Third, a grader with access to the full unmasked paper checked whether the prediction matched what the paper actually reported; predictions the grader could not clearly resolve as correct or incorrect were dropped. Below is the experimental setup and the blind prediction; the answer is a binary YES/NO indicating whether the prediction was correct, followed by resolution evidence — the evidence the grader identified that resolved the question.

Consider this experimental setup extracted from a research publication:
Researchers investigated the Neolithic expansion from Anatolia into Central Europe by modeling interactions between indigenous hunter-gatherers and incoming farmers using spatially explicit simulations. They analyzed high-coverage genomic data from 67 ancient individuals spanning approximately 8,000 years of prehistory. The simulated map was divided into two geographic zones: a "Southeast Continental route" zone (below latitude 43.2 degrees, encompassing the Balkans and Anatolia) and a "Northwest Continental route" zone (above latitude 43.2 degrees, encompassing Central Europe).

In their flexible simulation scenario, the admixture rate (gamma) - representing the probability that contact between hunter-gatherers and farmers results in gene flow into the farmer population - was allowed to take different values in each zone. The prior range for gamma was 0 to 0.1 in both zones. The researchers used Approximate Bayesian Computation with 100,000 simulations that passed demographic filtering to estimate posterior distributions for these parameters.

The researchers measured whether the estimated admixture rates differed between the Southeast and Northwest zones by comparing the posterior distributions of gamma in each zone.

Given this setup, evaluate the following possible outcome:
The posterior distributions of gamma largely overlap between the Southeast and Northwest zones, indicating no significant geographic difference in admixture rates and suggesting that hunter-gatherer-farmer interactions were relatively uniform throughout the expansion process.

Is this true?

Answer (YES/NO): YES